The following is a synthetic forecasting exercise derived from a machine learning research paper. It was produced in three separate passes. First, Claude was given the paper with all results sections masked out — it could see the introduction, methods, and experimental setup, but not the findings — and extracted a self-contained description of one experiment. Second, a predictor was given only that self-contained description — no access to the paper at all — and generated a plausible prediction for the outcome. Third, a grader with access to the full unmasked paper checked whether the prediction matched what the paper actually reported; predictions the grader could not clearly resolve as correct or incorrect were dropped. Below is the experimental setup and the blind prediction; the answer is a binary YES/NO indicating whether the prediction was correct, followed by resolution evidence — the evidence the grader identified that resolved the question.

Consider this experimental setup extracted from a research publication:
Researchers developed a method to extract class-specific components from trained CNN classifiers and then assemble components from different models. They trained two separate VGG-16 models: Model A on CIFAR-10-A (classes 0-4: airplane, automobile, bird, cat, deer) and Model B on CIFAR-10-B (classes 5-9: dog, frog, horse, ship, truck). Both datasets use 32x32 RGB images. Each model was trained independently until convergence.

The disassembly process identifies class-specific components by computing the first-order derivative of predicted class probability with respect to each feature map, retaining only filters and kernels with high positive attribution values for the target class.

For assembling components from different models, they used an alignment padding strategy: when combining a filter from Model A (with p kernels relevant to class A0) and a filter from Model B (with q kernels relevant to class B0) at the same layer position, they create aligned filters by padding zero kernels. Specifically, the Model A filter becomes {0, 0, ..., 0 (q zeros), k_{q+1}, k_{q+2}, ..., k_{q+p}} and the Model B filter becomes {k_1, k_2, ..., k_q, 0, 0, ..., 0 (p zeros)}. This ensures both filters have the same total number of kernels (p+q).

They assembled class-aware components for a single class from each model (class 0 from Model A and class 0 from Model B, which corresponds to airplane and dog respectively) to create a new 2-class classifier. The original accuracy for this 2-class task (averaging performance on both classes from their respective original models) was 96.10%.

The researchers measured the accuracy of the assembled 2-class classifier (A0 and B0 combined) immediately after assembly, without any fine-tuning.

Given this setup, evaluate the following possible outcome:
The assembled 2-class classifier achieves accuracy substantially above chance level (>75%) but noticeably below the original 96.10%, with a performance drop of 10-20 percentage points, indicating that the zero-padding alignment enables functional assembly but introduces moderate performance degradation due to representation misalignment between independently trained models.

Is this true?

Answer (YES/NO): NO